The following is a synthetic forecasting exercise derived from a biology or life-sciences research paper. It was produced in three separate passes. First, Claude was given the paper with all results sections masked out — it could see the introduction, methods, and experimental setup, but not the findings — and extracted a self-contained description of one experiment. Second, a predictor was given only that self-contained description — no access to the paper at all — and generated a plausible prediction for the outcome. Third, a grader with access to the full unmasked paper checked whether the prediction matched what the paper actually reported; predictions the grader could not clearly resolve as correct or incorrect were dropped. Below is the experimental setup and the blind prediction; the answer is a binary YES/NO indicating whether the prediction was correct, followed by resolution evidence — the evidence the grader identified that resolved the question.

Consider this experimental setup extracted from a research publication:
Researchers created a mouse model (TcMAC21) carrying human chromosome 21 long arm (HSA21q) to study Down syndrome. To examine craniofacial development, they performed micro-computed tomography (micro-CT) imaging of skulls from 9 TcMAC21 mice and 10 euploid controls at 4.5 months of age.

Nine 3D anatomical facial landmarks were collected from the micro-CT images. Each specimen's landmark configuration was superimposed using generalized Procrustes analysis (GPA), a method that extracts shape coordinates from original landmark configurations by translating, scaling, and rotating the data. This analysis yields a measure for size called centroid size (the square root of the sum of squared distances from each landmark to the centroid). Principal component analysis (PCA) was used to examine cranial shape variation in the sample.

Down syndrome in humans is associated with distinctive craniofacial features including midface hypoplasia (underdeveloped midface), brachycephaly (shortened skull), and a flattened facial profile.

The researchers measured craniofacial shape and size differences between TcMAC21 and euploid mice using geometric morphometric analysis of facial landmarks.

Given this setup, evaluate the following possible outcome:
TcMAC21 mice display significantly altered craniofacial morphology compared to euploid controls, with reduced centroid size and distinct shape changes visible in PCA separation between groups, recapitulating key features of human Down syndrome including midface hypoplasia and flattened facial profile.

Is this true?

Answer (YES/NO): NO